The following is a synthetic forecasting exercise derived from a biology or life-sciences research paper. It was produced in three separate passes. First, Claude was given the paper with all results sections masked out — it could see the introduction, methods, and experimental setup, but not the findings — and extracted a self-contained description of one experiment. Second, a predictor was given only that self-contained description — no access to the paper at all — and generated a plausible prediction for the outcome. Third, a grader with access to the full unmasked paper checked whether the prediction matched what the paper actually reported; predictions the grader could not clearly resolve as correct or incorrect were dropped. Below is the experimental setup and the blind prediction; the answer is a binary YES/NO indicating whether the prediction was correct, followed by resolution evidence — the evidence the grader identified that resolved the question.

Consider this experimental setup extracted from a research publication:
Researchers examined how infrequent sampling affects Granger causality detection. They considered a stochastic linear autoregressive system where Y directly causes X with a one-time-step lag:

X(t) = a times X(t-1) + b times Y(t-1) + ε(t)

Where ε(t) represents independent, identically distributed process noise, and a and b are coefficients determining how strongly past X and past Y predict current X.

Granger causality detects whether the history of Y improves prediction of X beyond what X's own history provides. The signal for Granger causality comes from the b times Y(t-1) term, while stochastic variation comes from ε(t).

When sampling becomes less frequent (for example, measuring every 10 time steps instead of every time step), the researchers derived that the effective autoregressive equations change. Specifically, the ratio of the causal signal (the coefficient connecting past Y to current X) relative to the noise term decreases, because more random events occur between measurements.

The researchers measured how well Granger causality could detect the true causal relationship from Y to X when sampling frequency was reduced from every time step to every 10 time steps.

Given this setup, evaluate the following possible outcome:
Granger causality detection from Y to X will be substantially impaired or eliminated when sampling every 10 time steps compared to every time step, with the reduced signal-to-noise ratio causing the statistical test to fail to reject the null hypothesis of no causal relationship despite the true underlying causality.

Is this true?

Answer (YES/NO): YES